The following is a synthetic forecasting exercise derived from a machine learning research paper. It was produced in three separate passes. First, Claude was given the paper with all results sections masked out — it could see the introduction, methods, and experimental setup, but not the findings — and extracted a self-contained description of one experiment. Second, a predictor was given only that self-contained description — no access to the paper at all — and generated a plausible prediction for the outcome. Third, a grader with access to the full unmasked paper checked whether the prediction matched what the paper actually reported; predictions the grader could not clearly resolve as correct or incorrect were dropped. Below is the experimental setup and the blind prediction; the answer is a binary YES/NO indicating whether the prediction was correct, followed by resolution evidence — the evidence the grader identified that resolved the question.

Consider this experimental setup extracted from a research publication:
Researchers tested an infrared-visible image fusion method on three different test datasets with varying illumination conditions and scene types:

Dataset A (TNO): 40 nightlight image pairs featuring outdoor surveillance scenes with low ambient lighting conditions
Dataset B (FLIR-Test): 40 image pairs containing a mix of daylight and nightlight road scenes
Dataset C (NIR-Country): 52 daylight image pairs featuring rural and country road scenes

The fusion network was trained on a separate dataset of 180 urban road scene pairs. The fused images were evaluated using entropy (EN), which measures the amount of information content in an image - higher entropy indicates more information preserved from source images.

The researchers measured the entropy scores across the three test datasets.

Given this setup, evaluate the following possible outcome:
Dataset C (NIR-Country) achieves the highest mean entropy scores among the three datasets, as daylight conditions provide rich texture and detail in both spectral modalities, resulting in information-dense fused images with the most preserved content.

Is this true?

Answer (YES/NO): YES